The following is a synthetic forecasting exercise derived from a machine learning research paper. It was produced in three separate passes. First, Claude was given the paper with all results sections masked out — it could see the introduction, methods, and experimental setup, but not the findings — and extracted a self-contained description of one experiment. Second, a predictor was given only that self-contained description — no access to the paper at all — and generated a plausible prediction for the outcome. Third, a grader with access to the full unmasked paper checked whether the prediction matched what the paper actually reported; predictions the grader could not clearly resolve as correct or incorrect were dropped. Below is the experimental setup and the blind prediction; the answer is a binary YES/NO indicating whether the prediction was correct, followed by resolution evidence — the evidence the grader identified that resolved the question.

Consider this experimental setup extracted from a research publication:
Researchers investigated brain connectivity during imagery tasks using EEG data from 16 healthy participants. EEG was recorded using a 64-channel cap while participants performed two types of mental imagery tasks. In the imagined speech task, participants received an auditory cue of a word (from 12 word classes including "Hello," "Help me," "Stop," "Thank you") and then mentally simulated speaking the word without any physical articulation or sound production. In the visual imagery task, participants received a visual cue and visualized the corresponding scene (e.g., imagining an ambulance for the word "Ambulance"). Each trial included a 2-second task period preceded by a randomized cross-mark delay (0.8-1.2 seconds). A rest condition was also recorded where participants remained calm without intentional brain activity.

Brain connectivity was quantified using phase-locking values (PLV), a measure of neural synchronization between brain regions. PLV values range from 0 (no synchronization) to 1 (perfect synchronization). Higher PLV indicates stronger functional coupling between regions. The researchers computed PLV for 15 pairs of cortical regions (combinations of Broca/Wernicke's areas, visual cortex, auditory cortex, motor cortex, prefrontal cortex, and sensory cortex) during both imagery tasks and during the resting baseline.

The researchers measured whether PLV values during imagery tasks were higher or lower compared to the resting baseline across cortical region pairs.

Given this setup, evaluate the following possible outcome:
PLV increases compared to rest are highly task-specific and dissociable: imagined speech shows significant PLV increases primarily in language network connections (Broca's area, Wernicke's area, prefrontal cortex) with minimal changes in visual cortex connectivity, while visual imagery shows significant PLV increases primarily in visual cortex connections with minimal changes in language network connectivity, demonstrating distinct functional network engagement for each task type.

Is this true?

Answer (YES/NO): NO